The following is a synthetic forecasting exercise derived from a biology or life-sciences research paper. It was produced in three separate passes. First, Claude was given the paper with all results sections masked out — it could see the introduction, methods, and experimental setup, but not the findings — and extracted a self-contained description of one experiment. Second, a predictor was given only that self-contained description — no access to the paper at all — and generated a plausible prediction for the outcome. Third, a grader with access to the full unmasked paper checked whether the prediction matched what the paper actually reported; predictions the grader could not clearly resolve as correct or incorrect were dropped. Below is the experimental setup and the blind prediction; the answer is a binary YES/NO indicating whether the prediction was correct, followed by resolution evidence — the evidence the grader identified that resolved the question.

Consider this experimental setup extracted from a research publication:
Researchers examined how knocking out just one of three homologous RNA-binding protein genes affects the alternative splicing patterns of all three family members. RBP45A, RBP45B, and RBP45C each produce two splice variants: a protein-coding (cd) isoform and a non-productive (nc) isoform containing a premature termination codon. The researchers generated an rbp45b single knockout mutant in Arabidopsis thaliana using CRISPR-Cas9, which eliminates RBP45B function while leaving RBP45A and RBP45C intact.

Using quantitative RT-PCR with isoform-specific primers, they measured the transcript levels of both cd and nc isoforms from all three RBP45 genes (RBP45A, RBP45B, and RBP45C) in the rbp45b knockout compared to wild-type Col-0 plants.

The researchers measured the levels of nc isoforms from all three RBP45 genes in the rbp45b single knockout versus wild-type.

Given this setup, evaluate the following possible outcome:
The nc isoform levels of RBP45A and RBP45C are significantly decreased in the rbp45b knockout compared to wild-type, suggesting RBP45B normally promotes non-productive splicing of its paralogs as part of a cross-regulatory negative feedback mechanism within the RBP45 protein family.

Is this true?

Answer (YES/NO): YES